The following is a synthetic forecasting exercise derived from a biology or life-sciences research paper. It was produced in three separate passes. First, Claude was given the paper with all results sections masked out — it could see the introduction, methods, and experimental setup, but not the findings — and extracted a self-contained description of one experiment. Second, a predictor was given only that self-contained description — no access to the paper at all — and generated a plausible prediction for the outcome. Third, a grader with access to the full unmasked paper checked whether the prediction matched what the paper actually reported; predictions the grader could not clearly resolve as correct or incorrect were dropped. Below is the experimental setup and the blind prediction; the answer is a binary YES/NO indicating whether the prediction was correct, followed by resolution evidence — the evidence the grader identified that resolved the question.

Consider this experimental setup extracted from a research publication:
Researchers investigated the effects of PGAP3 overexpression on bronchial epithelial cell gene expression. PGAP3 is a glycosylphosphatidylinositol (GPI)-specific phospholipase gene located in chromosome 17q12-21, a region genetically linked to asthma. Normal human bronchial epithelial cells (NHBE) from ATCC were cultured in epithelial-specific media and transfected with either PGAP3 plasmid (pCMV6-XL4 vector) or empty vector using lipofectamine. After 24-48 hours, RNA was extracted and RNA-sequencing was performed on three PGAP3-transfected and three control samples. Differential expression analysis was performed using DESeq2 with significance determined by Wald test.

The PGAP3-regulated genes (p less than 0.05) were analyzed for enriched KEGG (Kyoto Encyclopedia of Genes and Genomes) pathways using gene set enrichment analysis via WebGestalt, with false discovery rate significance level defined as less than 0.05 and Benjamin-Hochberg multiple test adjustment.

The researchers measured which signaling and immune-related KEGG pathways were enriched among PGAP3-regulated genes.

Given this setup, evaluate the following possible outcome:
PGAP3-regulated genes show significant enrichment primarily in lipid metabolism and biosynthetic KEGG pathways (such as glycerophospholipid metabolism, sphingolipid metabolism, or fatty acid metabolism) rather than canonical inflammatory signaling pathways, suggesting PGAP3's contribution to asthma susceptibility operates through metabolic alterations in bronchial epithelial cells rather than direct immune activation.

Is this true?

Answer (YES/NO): NO